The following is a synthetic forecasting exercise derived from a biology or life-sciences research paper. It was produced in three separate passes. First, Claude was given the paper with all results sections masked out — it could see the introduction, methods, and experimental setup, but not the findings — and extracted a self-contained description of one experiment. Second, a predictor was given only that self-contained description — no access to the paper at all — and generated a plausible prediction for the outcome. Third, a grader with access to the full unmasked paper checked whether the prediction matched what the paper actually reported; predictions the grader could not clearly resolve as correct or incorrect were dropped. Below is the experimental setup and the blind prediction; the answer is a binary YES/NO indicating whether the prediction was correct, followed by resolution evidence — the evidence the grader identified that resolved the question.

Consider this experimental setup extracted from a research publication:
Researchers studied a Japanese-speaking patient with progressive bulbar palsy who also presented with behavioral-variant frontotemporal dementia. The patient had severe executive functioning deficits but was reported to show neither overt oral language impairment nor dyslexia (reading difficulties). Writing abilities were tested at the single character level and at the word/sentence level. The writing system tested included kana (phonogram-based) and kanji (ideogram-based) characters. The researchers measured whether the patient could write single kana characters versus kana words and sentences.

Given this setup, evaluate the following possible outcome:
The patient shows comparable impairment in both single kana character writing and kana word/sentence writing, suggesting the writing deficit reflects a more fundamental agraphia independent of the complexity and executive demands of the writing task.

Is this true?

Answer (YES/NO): NO